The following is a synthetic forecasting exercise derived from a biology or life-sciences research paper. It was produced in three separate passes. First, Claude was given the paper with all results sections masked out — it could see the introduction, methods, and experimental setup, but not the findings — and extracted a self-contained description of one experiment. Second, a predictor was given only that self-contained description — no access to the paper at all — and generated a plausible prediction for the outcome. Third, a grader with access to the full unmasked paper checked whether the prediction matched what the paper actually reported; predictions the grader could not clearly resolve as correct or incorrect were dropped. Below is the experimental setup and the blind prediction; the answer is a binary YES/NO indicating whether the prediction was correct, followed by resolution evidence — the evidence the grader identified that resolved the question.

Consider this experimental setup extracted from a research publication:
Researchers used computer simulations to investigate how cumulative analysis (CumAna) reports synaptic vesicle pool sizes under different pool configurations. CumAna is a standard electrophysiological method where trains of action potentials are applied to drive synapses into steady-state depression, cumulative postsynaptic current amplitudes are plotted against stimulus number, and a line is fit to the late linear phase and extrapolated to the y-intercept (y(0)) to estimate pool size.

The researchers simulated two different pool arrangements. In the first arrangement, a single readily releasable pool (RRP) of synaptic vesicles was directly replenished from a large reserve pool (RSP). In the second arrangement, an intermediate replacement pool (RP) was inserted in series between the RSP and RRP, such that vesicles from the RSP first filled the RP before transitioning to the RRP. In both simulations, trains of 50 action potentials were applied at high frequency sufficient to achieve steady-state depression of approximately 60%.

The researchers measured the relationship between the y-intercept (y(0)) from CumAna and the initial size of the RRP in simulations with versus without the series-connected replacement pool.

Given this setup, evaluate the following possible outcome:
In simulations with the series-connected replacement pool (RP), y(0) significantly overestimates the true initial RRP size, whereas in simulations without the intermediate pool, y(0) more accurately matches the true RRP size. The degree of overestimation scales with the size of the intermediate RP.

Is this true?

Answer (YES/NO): YES